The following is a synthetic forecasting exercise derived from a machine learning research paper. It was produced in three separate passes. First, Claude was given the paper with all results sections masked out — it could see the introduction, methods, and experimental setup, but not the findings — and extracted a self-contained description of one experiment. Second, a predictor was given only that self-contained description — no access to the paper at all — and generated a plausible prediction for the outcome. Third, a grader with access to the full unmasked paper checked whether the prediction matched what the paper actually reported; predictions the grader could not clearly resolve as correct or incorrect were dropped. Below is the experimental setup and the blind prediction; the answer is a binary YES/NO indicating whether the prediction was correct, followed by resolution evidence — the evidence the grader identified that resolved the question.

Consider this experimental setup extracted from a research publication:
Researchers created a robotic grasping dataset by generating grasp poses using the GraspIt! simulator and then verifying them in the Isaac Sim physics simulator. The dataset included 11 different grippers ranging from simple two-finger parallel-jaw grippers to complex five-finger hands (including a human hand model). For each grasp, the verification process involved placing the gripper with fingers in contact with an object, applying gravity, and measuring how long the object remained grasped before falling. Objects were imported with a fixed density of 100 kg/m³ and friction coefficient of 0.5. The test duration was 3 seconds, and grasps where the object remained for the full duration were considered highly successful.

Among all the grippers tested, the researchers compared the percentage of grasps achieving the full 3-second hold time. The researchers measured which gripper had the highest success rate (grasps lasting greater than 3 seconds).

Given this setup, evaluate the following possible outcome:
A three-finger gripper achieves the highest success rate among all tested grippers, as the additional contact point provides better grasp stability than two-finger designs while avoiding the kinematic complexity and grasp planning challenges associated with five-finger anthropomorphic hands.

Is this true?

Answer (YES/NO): YES